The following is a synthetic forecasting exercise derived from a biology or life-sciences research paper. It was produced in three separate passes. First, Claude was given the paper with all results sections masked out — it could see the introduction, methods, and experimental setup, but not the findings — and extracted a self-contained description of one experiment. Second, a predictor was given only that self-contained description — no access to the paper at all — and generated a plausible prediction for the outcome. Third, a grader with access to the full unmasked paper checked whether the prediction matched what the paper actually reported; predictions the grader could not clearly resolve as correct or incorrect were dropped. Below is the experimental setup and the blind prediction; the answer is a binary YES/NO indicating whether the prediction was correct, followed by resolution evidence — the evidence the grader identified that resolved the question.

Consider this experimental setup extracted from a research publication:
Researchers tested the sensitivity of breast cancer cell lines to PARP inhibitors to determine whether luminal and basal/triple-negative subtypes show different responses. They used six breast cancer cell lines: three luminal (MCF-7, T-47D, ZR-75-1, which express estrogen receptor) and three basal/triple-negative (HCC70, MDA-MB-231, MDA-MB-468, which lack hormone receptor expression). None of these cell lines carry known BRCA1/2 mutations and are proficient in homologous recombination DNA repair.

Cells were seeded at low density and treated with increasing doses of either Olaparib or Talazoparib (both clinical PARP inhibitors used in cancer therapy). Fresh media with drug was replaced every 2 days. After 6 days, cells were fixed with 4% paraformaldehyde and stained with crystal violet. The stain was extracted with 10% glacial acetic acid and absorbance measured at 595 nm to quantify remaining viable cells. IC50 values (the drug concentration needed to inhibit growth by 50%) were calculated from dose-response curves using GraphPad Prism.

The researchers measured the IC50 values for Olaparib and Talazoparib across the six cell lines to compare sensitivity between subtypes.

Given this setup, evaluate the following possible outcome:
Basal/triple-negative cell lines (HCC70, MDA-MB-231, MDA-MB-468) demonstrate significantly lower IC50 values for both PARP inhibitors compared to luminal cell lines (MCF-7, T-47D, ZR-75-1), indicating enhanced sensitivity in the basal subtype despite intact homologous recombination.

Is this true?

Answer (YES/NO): NO